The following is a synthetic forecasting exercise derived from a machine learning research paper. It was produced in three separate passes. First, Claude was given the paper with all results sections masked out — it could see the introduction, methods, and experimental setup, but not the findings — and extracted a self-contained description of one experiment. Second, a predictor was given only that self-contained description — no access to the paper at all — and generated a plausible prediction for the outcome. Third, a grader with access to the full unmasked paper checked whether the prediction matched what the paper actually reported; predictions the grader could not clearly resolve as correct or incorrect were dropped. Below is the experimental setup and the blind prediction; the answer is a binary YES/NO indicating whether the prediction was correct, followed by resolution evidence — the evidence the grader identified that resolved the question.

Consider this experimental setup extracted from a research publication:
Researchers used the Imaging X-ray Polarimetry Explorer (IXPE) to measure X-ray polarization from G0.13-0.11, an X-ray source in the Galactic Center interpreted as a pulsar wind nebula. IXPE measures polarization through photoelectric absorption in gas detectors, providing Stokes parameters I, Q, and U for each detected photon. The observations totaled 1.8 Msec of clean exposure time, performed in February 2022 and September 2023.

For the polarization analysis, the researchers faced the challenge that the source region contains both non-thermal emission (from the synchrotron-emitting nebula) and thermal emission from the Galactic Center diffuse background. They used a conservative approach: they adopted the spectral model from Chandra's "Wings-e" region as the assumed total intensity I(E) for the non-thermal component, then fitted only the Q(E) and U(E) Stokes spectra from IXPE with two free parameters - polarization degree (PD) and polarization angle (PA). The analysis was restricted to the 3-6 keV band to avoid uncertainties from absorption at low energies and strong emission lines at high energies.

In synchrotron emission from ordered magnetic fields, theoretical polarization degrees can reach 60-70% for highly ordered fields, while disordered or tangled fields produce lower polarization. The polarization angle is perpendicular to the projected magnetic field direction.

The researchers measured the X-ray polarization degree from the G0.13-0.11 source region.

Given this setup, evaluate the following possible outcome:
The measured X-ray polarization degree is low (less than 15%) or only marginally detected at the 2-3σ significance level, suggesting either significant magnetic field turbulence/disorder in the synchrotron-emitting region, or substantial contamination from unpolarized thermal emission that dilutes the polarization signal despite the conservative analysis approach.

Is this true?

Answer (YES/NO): NO